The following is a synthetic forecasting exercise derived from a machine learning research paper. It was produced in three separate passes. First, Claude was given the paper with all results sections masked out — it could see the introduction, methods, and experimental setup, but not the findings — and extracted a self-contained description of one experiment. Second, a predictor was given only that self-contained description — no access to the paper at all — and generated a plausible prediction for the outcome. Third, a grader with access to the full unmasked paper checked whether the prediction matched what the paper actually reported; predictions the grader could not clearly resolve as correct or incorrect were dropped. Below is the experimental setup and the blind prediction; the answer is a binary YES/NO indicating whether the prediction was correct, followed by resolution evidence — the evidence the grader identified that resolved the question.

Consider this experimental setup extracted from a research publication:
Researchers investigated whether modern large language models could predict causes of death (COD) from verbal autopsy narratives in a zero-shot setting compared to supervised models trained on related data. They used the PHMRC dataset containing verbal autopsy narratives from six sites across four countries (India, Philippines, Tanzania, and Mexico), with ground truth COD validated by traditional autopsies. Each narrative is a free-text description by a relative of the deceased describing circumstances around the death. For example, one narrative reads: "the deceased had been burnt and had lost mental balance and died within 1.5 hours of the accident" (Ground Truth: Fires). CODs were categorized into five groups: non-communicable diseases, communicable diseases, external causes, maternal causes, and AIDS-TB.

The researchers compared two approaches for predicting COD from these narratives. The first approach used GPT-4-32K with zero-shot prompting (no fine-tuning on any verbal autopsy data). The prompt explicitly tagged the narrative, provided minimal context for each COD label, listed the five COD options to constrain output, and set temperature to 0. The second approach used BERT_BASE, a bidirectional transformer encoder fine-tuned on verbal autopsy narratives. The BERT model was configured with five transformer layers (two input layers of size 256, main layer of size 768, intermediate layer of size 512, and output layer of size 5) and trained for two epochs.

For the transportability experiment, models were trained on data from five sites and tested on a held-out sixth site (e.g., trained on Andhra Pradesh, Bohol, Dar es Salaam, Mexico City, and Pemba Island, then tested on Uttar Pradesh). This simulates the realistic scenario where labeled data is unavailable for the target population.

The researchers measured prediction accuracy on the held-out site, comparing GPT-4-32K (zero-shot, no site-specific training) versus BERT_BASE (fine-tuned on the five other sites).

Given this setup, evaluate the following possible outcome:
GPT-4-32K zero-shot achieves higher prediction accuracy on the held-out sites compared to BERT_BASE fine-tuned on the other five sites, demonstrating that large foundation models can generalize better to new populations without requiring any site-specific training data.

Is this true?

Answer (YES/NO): YES